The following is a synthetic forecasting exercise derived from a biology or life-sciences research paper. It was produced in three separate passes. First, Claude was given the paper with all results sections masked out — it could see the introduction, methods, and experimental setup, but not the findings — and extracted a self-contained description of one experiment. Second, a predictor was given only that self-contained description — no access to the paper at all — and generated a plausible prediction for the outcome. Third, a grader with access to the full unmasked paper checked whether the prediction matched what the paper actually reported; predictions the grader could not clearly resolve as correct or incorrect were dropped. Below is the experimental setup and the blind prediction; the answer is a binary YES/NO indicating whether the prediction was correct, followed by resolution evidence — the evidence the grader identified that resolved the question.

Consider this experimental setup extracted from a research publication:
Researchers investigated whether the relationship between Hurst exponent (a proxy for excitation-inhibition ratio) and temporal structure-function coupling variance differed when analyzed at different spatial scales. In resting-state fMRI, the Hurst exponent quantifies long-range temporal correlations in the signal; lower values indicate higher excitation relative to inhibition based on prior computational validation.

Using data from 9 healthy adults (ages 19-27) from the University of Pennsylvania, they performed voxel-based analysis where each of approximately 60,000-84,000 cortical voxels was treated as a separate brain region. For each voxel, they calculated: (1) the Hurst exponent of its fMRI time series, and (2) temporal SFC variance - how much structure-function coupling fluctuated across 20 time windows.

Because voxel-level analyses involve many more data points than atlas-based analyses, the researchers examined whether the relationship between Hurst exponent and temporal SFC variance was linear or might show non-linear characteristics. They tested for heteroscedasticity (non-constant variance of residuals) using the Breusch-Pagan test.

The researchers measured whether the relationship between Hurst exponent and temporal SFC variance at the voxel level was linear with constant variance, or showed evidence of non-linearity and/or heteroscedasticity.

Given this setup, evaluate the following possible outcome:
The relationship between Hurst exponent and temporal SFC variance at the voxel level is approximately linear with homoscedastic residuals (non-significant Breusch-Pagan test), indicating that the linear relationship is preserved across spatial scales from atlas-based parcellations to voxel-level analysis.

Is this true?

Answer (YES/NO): NO